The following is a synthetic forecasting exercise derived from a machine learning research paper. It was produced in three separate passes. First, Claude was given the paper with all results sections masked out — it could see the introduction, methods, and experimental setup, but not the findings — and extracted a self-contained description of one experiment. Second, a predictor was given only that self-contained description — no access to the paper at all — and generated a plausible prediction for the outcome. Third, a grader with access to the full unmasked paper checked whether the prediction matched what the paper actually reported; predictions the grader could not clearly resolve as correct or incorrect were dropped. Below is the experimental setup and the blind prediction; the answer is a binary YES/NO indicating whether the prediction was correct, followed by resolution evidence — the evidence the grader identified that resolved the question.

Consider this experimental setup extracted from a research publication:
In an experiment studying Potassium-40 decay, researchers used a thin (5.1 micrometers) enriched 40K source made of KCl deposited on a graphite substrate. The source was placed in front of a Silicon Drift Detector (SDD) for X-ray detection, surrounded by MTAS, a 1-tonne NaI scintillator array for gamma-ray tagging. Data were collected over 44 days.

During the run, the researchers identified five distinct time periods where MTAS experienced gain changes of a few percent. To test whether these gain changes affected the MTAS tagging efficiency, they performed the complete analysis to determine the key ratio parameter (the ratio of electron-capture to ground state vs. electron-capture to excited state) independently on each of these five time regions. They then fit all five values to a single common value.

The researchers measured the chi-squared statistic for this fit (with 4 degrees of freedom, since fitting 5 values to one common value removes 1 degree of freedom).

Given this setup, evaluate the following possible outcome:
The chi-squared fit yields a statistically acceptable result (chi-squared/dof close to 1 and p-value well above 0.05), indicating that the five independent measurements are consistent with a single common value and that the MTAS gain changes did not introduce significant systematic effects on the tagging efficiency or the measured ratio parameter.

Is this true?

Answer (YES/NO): YES